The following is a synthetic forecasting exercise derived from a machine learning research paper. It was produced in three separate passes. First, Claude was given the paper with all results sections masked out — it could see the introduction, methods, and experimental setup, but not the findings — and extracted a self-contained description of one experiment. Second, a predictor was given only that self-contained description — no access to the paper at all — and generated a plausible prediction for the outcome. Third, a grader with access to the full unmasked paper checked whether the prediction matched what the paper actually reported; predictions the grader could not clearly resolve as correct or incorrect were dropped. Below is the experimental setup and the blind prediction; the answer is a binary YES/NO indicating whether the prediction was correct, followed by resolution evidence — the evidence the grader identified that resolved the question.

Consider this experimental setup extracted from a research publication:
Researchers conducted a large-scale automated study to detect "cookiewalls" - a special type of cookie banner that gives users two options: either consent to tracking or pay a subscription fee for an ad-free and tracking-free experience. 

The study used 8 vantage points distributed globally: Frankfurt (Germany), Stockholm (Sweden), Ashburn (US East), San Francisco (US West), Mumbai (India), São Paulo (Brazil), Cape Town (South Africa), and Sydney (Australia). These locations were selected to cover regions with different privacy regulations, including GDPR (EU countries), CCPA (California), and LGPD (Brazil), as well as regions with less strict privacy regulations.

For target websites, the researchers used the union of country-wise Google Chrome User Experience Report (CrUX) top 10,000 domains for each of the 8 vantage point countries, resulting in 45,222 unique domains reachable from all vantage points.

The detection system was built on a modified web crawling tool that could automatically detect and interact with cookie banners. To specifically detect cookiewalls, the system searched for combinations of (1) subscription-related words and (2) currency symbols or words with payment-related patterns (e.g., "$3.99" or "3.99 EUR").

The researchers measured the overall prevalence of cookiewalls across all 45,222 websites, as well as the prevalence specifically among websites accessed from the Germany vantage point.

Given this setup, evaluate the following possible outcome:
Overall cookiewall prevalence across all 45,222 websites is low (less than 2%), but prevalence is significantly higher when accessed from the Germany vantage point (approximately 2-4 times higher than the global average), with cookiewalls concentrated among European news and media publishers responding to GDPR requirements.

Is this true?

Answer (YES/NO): NO